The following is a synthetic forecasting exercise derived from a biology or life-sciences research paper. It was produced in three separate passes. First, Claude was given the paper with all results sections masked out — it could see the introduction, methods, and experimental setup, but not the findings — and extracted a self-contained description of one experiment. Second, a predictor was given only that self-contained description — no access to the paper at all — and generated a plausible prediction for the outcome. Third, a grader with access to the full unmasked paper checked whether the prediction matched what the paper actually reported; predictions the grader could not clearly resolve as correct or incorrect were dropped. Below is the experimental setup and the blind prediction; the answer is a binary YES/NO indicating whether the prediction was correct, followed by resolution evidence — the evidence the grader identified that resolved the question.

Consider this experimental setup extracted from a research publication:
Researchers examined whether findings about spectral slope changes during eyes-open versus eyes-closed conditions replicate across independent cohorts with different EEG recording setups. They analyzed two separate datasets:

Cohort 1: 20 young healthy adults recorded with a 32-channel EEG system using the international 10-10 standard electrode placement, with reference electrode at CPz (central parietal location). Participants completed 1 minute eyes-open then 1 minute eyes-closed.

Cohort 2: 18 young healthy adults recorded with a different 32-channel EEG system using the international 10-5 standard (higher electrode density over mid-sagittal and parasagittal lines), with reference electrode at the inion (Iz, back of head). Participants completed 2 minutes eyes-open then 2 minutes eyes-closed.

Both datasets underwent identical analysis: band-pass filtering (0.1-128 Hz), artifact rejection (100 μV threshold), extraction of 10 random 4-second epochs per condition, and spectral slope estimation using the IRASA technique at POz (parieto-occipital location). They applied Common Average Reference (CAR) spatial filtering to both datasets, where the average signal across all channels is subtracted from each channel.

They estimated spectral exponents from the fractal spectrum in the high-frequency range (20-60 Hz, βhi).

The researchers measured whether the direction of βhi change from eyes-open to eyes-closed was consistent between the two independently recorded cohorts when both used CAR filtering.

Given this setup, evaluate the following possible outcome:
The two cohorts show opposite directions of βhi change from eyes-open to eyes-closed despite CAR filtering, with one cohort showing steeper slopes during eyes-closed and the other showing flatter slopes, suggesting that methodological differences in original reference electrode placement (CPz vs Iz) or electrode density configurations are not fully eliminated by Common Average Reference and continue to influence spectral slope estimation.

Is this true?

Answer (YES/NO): NO